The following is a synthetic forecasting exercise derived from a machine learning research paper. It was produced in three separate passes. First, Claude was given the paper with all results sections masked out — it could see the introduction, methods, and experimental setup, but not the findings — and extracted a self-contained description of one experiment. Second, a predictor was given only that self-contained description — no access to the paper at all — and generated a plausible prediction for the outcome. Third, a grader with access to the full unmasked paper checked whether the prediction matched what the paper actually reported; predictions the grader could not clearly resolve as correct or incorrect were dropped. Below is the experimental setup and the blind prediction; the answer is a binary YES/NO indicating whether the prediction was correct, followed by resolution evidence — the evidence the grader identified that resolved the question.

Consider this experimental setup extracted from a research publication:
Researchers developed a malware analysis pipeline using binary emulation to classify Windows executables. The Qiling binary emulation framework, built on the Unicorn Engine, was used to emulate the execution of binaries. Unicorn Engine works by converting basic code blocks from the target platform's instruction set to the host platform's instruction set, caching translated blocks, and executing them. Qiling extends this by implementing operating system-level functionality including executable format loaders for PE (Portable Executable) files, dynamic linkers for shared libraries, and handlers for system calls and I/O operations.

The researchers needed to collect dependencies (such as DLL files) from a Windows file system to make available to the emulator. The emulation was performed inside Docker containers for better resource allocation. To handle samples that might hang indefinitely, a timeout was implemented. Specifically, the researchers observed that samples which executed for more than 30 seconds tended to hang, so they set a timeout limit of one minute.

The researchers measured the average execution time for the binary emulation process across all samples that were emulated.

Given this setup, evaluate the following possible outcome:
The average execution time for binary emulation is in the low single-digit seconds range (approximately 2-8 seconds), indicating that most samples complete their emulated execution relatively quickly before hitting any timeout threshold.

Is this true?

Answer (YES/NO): NO